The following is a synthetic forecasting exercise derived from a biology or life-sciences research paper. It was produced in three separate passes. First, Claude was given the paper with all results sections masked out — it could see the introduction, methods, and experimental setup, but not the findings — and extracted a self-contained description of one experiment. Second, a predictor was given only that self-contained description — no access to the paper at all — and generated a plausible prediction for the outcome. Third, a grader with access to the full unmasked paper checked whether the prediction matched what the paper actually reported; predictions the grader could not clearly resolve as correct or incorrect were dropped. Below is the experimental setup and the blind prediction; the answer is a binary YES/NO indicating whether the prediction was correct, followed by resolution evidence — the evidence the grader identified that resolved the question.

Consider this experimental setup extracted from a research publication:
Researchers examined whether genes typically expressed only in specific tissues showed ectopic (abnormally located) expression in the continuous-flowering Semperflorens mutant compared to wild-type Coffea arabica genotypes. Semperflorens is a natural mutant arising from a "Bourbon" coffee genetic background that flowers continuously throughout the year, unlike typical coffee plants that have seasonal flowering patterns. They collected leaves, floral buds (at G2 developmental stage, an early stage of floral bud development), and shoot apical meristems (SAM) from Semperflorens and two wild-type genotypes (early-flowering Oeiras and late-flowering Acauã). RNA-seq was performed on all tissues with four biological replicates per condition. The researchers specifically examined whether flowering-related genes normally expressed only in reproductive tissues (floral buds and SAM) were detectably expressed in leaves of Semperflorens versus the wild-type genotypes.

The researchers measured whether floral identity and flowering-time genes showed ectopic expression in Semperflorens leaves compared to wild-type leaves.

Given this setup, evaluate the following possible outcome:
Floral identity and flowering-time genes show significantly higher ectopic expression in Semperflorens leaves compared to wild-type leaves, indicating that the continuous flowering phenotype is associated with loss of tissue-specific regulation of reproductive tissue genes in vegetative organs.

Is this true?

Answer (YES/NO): NO